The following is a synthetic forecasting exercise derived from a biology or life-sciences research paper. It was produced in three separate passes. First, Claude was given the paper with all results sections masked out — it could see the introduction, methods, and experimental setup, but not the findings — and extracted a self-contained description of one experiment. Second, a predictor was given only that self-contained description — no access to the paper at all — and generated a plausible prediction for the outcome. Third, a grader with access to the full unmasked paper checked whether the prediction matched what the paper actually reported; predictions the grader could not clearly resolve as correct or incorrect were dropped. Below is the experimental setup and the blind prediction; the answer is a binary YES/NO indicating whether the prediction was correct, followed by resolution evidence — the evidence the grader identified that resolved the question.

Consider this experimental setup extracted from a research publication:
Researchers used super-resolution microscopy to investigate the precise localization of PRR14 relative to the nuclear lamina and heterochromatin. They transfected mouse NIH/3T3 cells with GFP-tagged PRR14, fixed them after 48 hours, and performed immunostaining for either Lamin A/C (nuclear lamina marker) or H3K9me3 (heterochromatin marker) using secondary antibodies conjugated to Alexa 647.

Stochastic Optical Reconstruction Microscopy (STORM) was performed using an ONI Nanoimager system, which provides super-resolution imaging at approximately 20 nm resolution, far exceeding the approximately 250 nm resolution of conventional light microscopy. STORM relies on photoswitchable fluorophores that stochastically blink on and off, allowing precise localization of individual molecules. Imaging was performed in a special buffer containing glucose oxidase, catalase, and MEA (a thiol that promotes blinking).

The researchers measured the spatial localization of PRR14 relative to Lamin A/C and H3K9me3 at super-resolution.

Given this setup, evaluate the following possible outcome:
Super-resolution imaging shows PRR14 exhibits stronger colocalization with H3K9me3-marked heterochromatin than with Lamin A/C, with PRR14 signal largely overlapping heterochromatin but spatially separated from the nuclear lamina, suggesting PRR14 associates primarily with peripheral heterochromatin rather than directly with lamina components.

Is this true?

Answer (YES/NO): NO